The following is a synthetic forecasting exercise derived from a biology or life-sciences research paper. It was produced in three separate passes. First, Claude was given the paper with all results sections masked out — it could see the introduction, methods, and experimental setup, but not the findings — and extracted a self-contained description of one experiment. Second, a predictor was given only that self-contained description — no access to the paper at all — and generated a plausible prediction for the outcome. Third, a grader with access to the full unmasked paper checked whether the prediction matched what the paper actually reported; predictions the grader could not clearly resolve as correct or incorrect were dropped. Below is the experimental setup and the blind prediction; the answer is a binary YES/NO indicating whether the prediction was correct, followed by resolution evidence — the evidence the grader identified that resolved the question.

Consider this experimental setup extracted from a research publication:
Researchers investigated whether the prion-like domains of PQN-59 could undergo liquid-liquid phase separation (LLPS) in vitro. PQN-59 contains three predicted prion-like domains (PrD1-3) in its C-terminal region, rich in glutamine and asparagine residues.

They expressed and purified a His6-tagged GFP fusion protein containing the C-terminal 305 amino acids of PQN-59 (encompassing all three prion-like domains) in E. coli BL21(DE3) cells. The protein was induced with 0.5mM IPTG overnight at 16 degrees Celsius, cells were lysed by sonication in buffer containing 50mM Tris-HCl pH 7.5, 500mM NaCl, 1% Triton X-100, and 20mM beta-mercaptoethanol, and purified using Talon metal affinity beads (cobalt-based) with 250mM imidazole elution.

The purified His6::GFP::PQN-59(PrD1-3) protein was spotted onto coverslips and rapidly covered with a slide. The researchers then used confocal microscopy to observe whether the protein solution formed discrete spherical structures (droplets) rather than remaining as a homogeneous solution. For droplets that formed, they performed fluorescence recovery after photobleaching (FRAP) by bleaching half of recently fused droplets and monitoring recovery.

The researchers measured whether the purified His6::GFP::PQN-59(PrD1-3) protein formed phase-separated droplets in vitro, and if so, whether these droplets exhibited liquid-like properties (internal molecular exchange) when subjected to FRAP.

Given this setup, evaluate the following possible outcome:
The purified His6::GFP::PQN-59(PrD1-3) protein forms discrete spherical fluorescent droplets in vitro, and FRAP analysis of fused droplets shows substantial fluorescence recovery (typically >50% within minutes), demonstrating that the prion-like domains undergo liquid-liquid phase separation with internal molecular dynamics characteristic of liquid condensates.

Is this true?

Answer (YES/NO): YES